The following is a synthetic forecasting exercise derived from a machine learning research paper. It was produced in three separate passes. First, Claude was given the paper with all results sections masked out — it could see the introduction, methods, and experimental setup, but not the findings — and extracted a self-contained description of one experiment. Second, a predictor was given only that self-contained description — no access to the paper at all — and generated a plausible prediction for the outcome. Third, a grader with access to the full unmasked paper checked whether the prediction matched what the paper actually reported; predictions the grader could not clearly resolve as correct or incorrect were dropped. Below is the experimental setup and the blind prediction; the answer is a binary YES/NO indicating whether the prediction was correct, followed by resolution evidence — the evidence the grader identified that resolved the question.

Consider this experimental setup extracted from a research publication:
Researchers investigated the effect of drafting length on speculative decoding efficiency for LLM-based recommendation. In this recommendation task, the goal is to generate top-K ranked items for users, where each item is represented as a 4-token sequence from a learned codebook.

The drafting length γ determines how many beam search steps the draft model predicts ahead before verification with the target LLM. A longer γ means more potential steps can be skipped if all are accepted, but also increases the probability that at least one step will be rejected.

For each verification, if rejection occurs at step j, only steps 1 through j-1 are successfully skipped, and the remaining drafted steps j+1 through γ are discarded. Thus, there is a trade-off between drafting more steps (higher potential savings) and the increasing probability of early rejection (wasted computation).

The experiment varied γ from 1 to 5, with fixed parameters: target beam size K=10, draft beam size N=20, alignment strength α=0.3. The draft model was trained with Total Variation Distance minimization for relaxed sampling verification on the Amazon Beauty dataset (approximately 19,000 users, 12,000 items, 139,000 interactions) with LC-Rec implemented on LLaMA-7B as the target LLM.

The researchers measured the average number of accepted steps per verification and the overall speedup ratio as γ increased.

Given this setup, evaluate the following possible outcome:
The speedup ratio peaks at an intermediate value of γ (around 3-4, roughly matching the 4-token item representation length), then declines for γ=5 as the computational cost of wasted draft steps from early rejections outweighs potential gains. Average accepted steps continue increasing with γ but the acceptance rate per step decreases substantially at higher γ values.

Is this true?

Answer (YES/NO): NO